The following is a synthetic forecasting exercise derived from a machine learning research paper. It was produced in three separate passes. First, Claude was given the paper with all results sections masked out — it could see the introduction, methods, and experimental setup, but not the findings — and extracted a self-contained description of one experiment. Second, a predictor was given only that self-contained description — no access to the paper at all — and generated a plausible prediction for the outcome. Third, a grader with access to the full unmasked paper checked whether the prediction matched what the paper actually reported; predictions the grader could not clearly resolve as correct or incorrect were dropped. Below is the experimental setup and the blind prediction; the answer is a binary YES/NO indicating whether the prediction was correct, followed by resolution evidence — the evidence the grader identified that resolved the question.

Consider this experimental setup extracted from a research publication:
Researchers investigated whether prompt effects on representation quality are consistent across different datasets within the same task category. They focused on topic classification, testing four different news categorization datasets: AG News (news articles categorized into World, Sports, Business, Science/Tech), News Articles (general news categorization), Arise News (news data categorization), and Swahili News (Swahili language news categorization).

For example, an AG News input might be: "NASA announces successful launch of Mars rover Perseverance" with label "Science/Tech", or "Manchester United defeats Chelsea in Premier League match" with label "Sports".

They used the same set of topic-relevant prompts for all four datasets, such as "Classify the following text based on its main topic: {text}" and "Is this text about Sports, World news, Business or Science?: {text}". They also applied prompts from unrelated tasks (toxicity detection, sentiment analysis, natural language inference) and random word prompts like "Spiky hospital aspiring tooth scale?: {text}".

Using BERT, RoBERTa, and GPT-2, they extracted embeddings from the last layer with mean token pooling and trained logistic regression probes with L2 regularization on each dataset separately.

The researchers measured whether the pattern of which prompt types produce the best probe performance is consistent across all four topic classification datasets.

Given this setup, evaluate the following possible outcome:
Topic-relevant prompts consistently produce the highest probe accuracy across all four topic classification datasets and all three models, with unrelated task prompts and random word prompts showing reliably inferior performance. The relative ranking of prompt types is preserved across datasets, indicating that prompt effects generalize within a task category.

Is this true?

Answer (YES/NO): NO